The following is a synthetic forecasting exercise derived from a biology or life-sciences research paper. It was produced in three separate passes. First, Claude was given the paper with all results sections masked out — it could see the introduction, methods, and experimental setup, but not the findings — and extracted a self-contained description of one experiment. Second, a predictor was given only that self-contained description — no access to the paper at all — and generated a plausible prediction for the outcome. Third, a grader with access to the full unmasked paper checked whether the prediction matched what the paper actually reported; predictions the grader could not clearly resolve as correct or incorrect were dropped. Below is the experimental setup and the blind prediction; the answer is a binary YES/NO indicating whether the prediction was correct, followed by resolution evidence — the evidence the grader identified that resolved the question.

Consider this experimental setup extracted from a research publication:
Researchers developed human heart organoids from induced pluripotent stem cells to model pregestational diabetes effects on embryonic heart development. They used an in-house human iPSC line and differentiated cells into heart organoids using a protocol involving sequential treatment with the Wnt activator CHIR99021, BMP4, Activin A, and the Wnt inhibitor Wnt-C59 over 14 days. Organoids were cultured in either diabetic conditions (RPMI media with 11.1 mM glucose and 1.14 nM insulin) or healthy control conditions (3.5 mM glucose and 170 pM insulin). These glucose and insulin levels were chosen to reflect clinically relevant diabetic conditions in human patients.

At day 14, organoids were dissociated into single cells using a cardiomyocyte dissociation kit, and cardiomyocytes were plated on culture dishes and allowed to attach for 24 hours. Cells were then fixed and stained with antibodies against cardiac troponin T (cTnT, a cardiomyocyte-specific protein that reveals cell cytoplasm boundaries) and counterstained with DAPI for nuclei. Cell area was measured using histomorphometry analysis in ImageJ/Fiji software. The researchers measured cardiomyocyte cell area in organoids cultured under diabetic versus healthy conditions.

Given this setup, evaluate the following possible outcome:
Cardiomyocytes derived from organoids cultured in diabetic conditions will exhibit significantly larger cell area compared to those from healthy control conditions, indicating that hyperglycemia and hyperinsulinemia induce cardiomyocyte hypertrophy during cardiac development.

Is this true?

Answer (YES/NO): YES